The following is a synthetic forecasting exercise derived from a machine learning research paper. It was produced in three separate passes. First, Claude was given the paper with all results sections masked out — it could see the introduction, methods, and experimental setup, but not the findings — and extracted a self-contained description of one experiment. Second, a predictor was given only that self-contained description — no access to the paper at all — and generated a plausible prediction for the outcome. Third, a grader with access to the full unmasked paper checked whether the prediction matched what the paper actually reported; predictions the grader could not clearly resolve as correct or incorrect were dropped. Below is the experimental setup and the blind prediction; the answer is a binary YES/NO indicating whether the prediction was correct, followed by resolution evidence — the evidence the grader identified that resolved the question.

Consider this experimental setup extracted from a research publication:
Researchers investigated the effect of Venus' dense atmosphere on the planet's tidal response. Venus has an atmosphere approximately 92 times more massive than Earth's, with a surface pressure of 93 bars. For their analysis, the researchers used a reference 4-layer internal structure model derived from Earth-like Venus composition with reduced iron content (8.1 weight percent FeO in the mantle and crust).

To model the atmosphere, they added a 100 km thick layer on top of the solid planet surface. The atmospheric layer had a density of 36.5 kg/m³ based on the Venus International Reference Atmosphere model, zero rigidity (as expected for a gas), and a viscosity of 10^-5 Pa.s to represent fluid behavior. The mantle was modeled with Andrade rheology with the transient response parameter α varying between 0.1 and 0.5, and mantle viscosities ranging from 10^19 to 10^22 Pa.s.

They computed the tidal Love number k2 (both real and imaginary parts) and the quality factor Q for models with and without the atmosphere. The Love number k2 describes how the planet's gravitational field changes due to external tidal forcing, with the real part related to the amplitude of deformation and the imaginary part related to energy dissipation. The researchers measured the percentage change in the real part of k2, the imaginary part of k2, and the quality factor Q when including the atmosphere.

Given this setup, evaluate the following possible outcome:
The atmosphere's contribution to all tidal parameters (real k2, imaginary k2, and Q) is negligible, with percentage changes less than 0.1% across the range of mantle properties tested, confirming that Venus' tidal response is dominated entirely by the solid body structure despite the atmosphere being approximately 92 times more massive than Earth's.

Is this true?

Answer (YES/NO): NO